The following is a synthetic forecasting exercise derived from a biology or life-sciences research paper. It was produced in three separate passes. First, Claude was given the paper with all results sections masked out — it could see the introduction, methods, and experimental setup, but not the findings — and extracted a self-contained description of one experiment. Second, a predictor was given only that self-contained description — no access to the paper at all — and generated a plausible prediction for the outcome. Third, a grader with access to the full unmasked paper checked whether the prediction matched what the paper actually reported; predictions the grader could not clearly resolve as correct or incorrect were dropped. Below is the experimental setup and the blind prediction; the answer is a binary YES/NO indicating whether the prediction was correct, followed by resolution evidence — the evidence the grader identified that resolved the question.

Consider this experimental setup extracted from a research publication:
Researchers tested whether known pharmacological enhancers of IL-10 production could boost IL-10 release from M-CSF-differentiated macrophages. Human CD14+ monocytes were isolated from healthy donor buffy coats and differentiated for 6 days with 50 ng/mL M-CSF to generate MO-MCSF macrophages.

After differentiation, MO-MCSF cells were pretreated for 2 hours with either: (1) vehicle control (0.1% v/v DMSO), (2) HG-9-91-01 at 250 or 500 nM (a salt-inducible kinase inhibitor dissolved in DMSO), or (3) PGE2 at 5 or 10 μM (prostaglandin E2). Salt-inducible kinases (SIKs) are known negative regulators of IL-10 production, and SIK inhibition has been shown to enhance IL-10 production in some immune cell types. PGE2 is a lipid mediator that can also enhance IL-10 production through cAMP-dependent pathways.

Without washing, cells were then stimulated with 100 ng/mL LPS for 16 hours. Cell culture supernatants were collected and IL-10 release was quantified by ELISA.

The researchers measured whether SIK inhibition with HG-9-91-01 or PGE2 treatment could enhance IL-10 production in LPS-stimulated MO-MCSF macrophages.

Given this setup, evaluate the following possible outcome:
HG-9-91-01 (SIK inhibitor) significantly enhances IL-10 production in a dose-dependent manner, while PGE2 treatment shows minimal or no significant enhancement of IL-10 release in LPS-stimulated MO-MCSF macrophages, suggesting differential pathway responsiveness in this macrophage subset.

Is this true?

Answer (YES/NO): NO